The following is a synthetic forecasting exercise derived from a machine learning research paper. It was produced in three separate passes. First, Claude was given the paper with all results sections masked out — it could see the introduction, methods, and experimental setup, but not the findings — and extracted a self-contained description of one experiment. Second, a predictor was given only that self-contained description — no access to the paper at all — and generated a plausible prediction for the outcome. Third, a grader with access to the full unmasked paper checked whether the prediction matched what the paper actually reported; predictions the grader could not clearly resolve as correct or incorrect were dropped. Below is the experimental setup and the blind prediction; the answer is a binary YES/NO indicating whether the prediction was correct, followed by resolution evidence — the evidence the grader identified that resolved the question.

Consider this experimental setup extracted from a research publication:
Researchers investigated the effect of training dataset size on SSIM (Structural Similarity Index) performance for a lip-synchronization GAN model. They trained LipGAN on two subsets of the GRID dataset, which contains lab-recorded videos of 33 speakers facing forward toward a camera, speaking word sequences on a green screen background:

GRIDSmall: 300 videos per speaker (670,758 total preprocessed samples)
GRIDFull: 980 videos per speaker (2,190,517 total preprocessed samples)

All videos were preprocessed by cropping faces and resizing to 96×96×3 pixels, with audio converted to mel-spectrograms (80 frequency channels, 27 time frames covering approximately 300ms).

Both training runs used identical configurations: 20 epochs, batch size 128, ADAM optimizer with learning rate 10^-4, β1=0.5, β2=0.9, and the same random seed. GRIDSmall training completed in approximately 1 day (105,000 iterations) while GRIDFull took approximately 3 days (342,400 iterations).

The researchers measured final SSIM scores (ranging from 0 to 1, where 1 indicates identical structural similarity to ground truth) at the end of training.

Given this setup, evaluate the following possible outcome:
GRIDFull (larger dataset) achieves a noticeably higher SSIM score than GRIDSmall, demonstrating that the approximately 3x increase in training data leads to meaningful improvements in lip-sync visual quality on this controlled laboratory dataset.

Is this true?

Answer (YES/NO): NO